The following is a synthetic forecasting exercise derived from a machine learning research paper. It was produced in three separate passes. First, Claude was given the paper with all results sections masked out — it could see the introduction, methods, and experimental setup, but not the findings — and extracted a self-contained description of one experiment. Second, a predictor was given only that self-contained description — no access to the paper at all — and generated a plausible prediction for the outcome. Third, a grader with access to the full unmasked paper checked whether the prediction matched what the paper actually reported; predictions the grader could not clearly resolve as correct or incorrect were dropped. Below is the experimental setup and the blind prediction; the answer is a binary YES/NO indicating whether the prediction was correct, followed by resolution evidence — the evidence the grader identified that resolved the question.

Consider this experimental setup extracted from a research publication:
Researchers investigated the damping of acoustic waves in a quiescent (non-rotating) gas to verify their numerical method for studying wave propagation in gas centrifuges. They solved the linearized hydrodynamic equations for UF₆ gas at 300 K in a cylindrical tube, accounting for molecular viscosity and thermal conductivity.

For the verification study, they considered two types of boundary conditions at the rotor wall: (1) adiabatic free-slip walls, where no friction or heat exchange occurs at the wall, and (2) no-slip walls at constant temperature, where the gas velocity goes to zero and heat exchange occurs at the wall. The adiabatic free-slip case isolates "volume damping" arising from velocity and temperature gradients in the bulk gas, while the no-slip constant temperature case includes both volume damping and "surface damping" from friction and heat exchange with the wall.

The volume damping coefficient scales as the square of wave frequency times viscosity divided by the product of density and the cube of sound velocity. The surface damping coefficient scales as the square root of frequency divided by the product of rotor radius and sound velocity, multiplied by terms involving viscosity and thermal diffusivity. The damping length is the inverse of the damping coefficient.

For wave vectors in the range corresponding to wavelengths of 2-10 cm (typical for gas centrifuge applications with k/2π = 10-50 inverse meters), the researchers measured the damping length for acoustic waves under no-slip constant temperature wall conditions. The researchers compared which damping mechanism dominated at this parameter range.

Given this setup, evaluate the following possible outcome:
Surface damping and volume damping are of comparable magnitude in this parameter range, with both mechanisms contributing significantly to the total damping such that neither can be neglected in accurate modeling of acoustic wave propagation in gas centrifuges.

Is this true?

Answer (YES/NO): NO